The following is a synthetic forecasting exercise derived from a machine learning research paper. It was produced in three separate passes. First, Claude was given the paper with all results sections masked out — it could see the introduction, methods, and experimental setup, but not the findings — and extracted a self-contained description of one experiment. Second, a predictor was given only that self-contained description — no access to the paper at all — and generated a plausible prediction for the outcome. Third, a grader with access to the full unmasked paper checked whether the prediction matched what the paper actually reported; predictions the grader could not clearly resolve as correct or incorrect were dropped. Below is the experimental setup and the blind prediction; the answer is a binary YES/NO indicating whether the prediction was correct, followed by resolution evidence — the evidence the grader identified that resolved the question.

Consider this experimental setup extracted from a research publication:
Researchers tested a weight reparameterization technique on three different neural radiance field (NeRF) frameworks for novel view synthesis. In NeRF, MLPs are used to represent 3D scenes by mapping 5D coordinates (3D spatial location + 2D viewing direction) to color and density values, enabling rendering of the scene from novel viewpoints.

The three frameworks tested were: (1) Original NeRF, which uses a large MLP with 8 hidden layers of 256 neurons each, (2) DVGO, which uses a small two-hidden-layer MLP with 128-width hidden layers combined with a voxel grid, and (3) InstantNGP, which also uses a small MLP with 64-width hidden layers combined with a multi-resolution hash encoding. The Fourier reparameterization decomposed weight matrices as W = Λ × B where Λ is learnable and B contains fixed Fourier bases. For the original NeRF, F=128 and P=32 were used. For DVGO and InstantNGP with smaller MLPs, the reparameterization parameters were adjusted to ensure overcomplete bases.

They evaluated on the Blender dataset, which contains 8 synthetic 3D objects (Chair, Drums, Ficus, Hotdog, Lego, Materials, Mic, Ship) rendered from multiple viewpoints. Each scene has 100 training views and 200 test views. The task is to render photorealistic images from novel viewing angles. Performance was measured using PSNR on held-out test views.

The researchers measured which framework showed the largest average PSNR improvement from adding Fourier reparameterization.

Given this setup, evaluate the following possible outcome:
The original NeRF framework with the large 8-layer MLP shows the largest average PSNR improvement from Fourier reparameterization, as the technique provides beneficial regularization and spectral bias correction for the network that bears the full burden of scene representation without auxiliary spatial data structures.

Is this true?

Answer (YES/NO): YES